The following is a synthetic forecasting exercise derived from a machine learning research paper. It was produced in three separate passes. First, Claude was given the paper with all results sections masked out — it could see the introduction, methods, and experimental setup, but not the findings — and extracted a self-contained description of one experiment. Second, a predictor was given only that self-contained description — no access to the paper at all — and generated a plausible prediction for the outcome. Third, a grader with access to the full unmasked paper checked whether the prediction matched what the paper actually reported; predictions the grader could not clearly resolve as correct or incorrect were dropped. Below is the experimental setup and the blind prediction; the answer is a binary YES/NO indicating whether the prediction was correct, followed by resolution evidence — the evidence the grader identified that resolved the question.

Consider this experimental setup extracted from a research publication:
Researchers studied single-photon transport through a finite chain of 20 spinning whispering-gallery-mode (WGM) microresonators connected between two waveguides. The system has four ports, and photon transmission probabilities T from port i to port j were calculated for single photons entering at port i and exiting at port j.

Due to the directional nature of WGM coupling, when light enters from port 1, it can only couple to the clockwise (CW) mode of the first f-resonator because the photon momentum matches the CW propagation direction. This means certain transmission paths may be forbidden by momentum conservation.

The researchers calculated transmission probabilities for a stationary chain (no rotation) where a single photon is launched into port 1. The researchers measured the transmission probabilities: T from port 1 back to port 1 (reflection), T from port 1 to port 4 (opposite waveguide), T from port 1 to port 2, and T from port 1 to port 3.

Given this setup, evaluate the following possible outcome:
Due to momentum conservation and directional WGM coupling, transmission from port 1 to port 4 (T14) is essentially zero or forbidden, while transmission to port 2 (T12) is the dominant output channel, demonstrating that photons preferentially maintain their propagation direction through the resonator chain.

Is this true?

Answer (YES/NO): NO